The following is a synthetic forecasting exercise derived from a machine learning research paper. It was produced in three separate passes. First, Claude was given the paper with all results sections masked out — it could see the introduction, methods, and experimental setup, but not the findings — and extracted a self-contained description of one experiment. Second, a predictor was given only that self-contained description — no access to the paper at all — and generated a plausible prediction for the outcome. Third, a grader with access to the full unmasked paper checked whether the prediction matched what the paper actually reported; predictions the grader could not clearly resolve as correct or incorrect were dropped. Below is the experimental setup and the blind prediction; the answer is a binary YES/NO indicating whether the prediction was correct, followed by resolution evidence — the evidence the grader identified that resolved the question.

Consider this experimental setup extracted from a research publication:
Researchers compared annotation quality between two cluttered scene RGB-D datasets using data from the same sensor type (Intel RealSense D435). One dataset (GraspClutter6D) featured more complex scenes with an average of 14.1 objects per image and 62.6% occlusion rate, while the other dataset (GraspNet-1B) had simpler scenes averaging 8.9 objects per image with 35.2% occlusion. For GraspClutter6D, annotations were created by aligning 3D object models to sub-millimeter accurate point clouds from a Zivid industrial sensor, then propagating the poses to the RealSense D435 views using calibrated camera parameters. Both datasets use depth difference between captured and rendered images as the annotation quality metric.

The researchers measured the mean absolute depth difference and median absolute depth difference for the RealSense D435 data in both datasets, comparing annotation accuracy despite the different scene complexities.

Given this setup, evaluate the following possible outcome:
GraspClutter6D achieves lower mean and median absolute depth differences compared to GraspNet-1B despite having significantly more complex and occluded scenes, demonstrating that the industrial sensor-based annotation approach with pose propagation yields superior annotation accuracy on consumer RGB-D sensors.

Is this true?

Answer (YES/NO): YES